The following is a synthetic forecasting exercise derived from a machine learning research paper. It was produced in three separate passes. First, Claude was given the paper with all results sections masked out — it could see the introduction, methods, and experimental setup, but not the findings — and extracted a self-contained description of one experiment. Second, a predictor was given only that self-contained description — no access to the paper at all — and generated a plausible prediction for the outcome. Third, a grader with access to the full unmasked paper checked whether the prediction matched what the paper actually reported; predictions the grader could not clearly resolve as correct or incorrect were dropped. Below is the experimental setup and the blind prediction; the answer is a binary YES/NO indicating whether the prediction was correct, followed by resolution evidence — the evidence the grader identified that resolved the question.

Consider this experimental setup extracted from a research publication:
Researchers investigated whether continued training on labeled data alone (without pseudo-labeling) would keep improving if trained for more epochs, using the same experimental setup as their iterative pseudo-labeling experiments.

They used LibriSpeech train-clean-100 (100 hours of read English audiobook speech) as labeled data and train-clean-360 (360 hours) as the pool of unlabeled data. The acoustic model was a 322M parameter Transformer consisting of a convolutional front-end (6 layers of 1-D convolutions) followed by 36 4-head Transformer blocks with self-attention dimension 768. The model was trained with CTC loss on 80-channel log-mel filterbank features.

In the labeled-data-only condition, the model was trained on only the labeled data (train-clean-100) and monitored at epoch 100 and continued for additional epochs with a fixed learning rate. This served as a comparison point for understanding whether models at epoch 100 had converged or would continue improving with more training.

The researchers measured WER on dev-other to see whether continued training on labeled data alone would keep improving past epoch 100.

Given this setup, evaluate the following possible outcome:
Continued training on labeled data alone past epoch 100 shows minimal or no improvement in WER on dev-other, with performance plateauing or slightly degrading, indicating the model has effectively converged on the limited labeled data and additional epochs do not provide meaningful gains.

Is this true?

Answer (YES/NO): NO